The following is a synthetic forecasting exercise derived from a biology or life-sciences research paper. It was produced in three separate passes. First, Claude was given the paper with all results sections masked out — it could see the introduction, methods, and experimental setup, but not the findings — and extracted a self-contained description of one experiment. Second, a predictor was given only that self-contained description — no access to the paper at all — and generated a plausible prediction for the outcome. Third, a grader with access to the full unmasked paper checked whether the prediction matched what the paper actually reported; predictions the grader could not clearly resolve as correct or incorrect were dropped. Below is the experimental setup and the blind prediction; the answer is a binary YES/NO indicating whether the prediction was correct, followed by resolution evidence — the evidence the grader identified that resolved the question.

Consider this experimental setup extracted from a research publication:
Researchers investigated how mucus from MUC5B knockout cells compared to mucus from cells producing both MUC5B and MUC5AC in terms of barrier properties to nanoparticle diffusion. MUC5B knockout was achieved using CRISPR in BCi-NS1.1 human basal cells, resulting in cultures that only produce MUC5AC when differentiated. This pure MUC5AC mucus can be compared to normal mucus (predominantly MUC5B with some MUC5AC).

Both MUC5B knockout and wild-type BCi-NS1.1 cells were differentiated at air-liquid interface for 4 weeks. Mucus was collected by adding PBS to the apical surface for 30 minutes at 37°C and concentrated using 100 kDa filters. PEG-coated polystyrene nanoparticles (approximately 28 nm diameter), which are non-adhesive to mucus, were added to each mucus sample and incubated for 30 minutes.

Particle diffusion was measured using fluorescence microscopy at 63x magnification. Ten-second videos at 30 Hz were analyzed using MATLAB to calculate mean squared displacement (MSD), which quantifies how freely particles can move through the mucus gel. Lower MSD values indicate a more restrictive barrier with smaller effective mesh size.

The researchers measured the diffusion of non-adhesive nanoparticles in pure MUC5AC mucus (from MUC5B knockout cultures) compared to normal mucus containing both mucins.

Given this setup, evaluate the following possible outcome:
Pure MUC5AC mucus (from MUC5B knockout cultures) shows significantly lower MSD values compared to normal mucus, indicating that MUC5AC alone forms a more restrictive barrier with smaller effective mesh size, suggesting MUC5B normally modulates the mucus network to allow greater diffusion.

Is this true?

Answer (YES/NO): NO